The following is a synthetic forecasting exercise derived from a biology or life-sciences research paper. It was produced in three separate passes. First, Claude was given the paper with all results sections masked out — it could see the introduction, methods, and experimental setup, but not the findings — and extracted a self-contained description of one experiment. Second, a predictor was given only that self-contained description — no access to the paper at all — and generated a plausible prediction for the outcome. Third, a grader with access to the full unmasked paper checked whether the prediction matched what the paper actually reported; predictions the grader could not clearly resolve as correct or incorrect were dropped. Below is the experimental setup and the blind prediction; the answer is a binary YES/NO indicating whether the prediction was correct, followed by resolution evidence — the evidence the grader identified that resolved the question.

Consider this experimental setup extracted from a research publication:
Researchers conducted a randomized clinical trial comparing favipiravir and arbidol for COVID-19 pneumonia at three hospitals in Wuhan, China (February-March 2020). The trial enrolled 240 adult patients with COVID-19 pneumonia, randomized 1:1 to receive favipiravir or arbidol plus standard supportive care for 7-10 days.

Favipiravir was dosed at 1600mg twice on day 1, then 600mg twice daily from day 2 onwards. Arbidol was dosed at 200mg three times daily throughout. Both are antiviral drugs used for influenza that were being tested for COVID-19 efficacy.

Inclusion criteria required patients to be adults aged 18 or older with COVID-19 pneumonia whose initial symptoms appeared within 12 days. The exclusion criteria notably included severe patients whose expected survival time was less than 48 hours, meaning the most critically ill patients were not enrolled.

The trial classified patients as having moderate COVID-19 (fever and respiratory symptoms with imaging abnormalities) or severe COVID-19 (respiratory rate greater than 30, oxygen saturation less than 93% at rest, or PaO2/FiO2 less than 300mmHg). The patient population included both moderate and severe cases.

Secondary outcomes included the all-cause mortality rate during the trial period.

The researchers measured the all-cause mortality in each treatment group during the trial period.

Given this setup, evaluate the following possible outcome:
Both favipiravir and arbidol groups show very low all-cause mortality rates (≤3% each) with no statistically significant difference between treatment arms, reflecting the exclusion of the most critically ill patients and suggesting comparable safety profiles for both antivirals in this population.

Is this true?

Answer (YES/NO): YES